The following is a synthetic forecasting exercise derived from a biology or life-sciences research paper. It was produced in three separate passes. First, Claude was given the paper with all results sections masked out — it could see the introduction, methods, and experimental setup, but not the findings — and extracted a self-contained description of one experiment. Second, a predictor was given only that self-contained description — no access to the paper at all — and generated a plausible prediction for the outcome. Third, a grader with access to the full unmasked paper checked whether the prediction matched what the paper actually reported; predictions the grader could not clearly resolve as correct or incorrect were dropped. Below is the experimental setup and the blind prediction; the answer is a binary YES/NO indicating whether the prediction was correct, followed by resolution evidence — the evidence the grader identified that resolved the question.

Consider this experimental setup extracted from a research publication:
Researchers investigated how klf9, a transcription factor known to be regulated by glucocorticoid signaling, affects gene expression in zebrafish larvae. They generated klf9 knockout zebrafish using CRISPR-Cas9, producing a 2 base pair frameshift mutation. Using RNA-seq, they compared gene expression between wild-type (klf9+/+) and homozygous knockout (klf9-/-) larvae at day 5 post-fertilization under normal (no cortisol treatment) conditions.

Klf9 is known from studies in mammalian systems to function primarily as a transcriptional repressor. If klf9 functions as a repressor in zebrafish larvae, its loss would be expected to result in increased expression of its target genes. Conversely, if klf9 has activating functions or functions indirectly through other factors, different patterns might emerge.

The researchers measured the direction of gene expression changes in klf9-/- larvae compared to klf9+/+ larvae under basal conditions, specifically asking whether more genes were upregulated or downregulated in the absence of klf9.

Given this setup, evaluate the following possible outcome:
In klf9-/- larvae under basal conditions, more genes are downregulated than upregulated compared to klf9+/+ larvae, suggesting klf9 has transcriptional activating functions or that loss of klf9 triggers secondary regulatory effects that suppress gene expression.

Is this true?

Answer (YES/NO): YES